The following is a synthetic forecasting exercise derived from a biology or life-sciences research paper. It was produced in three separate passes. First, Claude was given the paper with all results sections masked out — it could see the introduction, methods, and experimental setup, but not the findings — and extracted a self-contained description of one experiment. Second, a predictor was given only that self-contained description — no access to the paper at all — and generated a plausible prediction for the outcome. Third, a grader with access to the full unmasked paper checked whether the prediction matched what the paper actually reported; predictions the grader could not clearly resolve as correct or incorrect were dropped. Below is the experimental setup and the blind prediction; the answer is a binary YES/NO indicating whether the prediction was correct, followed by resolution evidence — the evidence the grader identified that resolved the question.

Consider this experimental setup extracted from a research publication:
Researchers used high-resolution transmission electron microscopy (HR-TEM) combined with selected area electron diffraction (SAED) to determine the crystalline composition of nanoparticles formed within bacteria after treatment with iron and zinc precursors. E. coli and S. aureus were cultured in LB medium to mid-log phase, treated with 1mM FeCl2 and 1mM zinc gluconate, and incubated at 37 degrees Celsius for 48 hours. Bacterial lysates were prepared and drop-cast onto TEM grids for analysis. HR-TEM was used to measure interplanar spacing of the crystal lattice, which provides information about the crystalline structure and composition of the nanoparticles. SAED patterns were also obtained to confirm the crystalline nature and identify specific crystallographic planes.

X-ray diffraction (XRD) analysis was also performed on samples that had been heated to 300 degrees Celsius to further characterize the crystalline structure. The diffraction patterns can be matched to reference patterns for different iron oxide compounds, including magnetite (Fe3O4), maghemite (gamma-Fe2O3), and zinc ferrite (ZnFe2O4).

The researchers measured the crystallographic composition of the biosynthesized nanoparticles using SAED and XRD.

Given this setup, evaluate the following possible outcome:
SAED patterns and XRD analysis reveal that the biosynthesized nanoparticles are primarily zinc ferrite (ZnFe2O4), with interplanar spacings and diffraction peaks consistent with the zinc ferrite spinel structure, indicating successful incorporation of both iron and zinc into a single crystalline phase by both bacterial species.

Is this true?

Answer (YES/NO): NO